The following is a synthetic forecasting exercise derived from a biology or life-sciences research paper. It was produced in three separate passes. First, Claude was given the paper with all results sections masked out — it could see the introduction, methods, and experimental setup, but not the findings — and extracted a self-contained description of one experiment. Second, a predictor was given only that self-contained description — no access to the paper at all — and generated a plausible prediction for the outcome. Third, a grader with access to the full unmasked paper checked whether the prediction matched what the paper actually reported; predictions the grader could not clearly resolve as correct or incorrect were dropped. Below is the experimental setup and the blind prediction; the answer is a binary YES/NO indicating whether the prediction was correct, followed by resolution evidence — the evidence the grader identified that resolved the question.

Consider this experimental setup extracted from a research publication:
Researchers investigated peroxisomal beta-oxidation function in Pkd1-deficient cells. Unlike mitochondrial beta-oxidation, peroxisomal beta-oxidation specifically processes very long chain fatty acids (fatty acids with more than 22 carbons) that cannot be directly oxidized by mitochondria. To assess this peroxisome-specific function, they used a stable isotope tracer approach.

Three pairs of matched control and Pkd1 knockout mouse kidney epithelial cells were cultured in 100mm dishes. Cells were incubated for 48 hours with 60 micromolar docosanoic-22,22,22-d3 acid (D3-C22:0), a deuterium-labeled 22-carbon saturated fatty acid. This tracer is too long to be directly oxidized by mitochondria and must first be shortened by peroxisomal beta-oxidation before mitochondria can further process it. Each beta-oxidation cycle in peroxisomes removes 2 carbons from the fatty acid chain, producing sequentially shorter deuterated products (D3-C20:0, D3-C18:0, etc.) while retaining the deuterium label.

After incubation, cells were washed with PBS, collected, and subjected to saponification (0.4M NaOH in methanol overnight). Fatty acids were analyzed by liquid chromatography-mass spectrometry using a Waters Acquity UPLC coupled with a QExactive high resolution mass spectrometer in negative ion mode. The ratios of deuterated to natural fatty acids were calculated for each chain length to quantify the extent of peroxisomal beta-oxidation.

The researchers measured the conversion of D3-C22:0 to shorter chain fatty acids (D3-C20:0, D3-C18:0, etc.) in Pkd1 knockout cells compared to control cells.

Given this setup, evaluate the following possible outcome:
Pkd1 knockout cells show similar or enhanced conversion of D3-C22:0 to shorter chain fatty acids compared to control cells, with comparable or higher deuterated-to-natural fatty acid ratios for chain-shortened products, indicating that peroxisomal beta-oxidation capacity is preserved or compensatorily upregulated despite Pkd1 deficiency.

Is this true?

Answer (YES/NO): YES